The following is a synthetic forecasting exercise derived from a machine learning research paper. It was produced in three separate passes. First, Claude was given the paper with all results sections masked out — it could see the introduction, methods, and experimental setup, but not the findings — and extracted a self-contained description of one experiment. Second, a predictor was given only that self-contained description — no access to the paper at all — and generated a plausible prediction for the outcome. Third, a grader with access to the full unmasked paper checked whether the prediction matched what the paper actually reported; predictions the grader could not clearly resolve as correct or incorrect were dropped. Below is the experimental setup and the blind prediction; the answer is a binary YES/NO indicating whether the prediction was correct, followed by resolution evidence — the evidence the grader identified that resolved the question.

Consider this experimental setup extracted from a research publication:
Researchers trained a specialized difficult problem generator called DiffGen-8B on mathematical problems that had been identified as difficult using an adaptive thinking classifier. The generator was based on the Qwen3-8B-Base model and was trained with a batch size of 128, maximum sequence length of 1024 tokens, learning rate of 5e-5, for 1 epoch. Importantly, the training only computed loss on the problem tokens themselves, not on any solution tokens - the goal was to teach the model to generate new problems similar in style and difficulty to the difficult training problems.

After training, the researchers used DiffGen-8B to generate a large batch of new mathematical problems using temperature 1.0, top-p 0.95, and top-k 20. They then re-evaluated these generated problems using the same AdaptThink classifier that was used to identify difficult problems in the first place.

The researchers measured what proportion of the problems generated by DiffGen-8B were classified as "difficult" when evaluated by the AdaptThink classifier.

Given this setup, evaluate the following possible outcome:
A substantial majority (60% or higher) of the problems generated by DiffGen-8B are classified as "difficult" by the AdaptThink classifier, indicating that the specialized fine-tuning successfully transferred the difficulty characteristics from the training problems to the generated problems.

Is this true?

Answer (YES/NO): YES